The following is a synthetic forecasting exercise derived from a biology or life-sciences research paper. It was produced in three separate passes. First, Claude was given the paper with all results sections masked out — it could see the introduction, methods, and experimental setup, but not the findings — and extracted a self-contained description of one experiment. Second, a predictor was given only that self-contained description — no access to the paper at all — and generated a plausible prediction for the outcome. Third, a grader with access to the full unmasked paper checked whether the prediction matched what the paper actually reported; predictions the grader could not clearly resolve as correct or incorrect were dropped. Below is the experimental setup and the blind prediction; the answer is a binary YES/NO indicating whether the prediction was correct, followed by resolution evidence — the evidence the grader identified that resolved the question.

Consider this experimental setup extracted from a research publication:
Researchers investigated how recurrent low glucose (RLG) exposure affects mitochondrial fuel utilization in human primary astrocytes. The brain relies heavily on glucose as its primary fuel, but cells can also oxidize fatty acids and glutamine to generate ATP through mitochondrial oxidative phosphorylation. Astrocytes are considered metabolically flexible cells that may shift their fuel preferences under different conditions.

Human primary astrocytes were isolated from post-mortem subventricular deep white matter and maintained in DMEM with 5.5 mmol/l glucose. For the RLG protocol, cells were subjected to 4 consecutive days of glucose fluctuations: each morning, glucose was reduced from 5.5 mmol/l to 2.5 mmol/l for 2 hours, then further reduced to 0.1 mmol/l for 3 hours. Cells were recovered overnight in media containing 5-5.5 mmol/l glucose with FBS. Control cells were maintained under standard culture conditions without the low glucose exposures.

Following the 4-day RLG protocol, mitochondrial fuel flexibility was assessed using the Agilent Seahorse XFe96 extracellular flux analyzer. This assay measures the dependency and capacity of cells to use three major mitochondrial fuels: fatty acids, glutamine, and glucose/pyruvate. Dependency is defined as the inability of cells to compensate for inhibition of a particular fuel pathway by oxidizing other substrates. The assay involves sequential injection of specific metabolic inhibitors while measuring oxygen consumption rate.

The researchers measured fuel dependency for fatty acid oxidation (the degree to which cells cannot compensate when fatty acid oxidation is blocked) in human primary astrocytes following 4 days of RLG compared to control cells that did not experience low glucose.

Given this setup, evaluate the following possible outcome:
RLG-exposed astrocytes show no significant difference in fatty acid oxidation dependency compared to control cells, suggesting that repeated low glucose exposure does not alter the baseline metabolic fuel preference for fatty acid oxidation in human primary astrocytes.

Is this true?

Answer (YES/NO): NO